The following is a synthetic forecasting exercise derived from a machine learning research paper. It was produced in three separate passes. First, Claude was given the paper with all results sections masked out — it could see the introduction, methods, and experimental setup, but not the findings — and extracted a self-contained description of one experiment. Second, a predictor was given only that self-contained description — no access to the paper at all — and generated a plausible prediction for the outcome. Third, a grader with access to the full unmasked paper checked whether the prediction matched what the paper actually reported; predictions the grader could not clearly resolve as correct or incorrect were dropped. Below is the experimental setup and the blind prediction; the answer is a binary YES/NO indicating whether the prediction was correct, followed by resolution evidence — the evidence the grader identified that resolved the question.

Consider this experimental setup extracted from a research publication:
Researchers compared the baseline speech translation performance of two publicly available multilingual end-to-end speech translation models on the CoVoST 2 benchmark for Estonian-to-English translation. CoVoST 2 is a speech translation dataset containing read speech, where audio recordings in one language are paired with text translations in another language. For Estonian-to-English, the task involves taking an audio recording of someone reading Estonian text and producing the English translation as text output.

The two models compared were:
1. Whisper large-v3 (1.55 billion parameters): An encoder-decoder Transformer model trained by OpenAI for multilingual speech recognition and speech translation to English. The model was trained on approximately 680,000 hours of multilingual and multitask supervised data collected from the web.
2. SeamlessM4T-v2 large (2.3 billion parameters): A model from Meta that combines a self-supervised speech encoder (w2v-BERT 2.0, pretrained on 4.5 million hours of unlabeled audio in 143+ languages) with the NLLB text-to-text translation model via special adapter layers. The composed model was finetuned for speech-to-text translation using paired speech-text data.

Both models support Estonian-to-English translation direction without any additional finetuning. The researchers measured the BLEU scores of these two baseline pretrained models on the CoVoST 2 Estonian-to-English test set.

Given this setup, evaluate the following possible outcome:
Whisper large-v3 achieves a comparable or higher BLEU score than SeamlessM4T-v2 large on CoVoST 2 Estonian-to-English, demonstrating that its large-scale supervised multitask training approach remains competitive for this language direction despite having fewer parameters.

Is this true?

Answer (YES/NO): NO